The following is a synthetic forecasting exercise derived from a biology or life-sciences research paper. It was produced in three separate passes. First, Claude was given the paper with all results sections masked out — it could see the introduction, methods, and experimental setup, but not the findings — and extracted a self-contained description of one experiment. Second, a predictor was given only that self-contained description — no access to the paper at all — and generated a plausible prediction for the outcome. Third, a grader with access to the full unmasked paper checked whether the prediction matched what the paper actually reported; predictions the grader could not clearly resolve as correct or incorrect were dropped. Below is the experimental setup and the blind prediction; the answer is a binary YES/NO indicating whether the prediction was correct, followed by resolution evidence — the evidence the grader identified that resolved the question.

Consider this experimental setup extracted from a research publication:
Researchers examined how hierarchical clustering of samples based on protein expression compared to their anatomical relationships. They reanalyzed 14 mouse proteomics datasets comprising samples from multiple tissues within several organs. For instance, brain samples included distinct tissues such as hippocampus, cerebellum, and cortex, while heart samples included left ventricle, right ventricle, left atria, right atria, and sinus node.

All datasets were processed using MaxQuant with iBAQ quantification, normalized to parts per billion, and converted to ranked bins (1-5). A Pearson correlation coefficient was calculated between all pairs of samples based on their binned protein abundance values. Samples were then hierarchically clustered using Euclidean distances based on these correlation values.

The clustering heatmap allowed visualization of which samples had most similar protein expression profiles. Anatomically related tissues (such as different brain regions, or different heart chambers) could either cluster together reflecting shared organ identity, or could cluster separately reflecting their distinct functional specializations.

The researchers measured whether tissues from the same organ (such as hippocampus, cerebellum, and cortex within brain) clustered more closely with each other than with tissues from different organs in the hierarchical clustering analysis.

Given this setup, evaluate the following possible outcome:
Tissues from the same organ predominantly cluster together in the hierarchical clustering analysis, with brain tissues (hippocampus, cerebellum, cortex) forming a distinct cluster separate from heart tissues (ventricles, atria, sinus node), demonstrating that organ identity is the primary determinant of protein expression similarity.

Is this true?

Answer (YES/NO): YES